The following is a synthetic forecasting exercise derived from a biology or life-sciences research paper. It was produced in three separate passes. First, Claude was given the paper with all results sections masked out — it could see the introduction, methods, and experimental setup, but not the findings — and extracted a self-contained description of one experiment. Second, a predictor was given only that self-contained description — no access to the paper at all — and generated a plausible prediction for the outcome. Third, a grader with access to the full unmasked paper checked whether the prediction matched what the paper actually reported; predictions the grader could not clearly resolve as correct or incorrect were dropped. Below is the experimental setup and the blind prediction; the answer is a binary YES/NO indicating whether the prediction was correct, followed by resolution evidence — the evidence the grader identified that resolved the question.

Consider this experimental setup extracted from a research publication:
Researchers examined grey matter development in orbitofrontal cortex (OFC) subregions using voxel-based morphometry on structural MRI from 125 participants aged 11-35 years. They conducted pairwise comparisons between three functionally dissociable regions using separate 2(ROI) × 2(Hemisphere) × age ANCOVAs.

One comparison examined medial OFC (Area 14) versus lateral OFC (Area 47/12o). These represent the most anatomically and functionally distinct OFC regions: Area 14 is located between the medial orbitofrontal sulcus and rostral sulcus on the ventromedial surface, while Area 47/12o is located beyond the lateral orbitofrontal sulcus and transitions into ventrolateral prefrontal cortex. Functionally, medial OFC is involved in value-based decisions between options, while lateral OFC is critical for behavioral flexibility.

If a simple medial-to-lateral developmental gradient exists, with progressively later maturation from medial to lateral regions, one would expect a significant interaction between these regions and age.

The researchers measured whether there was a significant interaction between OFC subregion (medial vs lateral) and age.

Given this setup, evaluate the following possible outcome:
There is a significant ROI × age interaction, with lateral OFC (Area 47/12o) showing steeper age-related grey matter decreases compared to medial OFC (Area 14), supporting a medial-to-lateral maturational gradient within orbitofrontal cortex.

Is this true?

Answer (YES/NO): YES